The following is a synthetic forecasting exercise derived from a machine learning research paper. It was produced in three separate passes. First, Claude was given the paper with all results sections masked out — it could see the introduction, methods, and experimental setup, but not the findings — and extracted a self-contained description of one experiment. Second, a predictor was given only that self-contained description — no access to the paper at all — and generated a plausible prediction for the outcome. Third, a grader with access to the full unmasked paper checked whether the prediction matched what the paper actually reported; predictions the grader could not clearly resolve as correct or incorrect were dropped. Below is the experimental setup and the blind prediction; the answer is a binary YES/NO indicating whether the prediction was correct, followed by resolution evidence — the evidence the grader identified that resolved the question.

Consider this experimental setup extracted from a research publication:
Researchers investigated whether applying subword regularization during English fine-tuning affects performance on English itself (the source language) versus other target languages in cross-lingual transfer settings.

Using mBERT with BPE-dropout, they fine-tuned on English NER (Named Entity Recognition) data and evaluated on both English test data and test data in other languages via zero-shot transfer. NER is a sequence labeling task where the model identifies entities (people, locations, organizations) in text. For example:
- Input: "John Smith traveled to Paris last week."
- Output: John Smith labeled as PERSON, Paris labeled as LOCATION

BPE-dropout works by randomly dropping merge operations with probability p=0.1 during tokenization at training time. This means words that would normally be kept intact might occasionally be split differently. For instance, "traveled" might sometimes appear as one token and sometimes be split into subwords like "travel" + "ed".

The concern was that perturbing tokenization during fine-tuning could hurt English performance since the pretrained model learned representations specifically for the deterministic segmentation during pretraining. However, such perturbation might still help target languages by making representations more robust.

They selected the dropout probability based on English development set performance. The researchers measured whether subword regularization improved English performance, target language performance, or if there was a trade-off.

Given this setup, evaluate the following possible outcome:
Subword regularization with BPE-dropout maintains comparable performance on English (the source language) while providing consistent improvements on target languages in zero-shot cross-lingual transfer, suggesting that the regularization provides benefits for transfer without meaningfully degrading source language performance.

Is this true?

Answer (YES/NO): NO